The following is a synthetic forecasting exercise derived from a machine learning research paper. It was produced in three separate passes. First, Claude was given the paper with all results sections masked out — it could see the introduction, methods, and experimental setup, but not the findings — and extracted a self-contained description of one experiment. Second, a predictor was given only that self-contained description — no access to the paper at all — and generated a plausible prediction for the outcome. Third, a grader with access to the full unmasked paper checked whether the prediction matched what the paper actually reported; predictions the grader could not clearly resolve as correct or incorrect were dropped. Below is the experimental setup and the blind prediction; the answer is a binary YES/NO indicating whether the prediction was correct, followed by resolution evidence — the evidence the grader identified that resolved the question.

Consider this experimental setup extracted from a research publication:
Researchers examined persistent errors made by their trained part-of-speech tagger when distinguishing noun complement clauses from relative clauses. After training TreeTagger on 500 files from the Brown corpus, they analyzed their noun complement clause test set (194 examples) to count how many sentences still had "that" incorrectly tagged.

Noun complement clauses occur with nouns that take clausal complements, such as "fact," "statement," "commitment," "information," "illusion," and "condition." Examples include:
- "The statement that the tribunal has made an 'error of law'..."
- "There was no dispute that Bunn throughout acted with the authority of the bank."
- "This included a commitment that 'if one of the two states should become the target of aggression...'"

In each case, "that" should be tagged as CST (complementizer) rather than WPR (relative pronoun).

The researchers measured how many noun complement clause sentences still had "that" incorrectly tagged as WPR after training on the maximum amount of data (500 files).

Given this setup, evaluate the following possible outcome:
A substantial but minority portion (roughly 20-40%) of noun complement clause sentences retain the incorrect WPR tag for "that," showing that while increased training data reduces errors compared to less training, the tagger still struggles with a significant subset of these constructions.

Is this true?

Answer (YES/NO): NO